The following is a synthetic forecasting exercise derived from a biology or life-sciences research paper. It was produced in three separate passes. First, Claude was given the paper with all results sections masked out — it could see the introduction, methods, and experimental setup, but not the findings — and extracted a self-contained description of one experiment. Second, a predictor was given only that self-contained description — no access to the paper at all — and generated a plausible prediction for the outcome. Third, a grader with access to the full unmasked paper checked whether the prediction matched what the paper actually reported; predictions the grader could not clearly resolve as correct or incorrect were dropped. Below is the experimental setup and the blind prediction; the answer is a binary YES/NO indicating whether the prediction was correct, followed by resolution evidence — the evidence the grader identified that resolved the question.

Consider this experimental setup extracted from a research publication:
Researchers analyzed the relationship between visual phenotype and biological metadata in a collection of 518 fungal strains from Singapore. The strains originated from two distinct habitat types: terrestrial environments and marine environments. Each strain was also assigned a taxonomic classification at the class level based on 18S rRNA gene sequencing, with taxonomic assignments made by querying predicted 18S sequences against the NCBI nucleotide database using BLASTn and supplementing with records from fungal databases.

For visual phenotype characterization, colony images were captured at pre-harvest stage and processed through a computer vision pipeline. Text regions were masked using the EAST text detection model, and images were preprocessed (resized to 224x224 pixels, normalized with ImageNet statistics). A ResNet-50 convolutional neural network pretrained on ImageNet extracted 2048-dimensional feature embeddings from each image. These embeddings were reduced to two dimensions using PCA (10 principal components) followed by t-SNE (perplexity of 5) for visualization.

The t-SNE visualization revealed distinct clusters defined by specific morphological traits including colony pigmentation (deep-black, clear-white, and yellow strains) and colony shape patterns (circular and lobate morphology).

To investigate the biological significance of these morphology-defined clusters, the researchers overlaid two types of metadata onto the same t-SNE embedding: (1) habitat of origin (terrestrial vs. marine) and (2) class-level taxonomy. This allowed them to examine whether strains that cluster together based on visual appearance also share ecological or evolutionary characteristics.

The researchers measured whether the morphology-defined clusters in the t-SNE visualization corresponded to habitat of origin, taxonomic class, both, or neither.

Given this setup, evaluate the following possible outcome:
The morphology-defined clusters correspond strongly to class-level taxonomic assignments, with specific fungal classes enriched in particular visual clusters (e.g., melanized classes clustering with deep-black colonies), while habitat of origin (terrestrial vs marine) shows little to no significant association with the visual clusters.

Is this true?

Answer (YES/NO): NO